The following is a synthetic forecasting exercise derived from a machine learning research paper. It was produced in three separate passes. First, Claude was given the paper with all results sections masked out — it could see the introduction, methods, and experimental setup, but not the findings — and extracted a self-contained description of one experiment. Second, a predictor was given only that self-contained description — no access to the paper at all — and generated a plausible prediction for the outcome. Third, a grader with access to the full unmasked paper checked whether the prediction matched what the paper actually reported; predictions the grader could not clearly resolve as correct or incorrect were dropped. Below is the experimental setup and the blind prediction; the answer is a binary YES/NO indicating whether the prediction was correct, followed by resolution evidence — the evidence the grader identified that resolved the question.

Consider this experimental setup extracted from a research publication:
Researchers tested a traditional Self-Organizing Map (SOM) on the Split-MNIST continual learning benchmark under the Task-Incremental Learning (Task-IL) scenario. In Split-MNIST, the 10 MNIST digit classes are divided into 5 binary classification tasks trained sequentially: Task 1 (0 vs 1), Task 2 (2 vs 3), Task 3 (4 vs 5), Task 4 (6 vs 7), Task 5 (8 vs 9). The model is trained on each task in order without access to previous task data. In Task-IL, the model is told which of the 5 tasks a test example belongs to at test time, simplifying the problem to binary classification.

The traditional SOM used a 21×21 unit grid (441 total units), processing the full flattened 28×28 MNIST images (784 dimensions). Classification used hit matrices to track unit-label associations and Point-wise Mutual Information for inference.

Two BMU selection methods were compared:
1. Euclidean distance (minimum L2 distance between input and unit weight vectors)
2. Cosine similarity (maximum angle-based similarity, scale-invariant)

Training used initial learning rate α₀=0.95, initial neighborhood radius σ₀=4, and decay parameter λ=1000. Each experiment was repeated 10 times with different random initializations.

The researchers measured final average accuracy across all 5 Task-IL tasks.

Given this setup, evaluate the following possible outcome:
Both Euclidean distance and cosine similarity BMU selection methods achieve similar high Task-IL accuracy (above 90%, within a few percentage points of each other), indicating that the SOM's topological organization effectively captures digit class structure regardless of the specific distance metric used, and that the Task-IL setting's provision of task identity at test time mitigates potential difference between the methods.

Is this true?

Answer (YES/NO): YES